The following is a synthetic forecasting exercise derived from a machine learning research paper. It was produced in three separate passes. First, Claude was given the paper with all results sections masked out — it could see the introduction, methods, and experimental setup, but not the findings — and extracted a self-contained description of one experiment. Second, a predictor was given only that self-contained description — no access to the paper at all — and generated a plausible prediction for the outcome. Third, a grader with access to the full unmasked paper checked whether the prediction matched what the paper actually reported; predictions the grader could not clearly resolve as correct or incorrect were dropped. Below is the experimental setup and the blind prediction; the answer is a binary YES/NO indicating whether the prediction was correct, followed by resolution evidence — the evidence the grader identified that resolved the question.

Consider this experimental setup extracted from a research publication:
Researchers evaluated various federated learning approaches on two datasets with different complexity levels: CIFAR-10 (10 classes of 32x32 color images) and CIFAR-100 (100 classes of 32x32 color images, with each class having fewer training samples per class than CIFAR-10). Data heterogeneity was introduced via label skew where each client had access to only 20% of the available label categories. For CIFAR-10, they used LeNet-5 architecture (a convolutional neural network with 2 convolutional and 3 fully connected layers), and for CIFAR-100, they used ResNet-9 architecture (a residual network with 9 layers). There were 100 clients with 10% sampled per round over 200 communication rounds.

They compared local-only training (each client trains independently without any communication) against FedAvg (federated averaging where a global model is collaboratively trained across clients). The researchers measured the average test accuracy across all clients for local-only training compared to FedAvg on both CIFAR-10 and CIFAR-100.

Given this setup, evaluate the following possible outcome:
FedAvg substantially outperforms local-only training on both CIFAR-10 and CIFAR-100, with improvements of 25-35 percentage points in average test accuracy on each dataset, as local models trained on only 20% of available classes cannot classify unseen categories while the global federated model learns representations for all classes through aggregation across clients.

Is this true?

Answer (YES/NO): NO